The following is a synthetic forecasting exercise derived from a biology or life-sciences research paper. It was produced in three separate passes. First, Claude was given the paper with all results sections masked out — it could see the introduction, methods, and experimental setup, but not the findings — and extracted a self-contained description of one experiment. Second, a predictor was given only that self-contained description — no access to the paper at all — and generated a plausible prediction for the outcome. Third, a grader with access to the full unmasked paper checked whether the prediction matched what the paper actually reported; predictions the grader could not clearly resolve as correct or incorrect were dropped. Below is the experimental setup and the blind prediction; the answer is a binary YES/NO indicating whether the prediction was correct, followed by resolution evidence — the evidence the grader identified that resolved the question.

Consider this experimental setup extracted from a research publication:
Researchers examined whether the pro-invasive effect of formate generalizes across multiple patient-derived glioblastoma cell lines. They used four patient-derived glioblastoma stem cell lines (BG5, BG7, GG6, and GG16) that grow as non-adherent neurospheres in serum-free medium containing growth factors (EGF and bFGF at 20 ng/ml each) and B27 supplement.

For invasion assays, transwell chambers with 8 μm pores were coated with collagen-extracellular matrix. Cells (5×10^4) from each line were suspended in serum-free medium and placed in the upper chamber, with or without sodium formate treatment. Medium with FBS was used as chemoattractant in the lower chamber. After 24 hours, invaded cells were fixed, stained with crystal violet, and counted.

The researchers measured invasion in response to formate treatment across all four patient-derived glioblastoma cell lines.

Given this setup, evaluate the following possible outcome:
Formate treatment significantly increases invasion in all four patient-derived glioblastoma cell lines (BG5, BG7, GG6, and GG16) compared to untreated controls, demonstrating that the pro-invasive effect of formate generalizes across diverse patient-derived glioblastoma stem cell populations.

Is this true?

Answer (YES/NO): YES